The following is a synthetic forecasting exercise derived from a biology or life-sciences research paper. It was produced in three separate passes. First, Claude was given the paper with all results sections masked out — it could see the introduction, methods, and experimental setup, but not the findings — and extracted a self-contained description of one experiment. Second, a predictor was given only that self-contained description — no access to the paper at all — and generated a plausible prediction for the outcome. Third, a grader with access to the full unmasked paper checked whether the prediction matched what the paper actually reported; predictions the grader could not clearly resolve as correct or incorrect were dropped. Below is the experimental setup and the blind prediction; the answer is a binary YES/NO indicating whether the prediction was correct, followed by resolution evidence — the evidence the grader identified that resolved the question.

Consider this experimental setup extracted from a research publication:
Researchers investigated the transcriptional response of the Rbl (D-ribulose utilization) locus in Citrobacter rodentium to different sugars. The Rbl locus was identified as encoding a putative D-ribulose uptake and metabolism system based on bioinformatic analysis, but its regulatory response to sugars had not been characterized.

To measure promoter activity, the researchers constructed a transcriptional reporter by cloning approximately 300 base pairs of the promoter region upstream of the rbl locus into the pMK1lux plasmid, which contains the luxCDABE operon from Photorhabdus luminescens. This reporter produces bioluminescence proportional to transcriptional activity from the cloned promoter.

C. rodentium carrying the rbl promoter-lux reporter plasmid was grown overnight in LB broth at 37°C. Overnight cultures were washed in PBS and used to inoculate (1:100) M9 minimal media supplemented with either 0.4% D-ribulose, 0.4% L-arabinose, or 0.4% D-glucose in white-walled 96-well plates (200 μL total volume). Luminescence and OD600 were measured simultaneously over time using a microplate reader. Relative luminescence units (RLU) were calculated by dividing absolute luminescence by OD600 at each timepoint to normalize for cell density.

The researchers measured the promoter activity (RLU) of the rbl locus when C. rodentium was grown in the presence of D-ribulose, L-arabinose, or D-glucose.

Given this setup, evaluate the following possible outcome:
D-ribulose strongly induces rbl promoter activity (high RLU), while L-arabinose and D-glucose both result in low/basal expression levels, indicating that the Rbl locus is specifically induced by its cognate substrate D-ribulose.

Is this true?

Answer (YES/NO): YES